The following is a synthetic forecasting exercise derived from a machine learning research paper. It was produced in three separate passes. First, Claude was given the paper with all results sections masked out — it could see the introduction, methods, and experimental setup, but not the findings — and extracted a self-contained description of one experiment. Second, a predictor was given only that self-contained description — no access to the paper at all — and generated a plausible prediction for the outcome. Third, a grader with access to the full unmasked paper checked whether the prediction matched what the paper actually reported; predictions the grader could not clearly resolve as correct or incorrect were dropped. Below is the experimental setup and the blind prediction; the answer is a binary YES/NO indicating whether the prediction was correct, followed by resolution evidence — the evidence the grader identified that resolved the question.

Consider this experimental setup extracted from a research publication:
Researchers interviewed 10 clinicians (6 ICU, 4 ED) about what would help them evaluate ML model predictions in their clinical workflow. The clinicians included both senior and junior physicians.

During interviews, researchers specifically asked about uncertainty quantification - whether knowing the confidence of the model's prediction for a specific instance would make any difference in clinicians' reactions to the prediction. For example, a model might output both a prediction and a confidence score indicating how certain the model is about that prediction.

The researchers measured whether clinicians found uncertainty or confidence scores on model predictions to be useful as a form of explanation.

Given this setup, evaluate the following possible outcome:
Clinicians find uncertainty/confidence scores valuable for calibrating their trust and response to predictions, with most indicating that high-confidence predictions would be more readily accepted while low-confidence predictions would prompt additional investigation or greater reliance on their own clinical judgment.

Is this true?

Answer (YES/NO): NO